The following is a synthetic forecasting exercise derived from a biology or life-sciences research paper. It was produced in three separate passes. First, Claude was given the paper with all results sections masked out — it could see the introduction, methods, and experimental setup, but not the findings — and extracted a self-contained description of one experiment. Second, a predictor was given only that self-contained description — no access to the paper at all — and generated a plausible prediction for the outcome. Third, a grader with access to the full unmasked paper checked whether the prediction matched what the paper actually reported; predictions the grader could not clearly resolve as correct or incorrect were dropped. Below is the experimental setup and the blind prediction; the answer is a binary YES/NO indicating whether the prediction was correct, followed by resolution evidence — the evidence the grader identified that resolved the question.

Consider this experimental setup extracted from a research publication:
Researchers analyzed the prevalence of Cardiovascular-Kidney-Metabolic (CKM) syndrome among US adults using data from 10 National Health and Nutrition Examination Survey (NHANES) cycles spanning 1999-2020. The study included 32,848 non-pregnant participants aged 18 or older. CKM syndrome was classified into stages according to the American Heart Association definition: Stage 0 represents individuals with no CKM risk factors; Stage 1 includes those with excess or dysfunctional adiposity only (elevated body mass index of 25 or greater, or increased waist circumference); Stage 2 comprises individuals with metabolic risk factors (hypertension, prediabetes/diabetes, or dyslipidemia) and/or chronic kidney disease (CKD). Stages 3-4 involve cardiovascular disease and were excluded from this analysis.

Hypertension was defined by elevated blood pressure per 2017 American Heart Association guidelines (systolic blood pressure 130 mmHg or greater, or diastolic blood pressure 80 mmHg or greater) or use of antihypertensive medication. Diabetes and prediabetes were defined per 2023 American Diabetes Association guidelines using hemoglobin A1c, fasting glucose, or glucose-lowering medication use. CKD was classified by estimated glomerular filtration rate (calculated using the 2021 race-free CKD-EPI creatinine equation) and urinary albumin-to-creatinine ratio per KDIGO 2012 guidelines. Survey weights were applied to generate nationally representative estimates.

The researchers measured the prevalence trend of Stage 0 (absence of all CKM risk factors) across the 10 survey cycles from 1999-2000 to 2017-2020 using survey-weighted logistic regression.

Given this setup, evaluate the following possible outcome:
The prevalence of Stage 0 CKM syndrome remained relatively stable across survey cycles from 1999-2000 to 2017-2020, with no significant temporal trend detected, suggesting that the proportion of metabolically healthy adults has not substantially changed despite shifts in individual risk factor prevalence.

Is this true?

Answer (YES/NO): NO